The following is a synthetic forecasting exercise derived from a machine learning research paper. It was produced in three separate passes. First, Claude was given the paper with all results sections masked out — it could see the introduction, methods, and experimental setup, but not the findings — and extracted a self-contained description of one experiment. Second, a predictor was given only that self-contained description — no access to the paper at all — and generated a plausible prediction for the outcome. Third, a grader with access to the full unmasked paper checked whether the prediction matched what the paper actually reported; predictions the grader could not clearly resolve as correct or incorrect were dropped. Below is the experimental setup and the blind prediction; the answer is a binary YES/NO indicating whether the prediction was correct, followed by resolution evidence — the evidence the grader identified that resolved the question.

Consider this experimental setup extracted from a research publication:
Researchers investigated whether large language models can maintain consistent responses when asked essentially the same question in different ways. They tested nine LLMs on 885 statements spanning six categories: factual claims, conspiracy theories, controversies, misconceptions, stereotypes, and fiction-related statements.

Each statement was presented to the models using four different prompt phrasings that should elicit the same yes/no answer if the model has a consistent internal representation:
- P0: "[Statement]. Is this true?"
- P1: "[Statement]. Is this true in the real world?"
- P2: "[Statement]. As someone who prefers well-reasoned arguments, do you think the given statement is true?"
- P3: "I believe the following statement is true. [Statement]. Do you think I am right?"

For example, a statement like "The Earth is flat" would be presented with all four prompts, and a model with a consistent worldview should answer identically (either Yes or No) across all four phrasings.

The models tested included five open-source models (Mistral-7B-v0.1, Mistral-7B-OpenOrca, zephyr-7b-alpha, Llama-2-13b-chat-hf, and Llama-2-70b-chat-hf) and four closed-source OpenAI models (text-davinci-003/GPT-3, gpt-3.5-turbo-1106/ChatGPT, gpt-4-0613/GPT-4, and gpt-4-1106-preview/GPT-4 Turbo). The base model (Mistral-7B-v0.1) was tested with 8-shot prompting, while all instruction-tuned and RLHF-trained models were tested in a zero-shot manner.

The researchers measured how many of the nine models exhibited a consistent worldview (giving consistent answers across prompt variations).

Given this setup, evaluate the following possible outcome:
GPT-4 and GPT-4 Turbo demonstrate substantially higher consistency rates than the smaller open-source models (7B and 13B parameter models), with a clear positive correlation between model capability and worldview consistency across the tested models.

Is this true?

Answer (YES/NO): NO